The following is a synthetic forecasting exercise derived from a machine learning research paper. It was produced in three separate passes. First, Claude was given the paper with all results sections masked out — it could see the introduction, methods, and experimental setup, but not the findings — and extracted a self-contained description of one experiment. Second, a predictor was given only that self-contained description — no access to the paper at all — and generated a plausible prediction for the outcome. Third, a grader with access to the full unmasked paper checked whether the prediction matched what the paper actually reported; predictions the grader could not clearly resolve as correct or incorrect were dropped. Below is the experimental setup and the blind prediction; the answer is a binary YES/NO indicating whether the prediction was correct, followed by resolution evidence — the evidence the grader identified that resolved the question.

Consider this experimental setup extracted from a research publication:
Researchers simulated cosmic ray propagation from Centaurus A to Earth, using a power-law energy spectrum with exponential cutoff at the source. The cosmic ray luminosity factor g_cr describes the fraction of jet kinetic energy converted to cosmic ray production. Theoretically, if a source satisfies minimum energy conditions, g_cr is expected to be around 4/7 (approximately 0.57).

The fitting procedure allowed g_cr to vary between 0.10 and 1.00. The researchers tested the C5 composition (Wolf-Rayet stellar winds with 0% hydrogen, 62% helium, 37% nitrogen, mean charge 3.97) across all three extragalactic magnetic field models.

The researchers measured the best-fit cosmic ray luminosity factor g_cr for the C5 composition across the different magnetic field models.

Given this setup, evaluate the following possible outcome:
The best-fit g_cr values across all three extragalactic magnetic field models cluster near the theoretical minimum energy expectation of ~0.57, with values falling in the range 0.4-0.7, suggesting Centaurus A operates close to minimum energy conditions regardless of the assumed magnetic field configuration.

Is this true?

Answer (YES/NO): NO